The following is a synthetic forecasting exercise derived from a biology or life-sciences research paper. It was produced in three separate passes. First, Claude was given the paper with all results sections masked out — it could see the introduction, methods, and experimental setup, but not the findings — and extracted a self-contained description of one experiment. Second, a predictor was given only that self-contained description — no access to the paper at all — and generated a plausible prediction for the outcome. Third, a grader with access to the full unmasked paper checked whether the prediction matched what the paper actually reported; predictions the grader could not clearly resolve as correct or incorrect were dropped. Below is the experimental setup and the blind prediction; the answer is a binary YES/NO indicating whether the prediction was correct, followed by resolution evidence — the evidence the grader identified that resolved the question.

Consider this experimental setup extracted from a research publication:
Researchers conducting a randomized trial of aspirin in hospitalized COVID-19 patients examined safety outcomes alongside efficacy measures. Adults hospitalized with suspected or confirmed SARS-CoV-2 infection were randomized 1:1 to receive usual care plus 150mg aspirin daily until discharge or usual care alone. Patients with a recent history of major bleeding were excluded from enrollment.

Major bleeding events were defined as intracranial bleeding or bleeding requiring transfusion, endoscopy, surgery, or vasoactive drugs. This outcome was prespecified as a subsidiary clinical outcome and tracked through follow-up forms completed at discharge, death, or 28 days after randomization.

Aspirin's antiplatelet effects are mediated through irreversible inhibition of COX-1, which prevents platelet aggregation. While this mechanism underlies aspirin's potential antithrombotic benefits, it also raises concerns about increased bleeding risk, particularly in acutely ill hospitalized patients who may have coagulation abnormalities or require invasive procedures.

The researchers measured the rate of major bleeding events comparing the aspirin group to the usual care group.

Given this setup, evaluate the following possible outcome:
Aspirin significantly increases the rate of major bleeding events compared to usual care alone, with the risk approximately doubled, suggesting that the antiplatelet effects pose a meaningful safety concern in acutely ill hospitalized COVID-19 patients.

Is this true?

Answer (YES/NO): NO